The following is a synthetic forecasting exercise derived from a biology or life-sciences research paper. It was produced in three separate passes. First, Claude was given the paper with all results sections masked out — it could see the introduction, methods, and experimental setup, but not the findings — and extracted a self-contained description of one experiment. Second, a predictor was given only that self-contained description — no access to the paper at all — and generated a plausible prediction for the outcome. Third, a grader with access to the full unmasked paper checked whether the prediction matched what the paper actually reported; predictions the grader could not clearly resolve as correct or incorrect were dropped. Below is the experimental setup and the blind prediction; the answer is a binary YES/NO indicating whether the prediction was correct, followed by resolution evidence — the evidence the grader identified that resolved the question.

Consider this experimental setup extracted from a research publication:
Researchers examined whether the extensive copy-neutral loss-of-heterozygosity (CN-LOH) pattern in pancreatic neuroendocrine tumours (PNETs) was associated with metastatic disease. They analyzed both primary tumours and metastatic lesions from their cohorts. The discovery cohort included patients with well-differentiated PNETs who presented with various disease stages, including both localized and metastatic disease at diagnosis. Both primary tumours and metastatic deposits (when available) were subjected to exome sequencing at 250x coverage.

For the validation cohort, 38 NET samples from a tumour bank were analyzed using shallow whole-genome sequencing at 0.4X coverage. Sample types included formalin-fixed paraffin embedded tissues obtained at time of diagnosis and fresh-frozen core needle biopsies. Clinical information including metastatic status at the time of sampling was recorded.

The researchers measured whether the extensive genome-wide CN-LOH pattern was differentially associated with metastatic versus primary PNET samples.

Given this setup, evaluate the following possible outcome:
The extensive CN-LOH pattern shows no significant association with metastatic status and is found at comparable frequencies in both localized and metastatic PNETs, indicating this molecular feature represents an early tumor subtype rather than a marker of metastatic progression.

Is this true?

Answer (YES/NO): NO